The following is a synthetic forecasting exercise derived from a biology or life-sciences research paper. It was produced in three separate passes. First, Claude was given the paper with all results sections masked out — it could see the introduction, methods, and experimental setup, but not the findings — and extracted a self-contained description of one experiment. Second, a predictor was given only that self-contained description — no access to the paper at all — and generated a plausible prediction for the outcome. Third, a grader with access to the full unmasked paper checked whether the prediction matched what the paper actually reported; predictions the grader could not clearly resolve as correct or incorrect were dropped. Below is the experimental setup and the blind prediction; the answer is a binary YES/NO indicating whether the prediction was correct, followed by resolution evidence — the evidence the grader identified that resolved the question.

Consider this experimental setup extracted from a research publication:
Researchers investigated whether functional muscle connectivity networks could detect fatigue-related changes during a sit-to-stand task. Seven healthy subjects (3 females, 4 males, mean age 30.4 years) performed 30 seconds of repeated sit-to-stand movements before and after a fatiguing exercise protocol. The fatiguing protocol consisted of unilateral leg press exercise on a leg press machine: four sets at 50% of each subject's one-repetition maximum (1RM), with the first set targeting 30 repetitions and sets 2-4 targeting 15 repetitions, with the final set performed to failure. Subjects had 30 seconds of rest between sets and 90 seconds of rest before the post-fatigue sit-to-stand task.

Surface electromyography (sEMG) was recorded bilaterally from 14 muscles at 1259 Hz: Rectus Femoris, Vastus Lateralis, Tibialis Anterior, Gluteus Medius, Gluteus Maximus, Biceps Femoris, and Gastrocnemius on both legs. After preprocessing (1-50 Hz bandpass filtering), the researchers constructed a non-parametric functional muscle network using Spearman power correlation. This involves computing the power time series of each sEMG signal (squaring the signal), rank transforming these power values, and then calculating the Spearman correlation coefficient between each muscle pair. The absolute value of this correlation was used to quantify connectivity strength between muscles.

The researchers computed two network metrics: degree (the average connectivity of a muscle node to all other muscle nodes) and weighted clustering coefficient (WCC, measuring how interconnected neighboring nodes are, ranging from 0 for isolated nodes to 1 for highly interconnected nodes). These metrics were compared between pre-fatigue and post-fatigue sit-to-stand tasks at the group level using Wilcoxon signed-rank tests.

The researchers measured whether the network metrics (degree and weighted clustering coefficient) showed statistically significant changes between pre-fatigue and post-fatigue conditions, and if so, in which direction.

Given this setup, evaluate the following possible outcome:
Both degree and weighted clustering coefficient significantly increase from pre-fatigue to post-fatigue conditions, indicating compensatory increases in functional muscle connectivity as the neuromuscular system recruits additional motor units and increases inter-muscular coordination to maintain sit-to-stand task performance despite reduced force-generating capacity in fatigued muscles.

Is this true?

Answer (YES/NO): NO